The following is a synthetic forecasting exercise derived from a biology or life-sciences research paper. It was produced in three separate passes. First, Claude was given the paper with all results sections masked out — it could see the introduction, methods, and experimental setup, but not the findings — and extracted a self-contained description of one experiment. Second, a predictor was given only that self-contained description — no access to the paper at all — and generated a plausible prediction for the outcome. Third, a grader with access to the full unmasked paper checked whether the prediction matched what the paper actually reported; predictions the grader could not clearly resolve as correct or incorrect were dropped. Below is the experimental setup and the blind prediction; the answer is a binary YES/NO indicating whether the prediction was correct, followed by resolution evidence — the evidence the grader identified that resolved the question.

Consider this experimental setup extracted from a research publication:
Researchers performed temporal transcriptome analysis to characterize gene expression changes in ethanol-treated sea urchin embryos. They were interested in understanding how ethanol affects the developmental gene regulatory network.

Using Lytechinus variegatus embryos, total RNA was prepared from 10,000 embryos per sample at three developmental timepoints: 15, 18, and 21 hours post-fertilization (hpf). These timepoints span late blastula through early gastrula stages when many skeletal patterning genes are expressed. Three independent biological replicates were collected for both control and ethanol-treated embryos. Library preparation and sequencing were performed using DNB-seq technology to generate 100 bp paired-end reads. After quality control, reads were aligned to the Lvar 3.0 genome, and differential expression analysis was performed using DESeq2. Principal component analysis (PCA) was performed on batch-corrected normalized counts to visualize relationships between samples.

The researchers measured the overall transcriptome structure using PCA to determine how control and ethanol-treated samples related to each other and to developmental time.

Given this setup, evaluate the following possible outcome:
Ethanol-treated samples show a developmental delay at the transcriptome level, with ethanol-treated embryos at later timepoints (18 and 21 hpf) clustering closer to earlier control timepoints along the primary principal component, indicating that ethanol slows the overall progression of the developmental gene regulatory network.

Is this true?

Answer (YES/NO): NO